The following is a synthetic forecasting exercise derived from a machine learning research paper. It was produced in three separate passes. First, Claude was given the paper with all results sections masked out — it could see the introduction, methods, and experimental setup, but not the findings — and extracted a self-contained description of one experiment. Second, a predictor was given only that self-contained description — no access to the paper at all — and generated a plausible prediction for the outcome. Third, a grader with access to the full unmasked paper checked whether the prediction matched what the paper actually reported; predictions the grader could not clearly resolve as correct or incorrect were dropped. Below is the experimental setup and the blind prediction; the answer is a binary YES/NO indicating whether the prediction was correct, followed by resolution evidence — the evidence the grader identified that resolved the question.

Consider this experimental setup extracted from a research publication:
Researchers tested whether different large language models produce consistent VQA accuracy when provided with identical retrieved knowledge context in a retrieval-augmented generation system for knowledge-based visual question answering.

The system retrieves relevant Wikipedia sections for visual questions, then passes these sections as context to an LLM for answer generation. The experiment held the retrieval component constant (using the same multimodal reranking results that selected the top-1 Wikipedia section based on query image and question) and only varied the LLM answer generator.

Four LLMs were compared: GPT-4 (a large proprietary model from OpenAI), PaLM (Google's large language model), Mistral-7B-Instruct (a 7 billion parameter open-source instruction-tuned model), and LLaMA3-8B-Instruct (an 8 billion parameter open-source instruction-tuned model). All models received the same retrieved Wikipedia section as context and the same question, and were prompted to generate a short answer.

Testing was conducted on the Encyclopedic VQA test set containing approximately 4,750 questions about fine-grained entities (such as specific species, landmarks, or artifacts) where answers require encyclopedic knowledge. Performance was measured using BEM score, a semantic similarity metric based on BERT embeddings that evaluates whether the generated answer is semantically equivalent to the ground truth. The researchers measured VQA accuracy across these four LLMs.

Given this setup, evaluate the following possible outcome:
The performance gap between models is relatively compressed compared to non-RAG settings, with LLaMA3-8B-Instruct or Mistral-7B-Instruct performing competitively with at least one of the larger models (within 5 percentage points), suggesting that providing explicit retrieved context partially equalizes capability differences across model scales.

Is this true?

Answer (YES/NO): NO